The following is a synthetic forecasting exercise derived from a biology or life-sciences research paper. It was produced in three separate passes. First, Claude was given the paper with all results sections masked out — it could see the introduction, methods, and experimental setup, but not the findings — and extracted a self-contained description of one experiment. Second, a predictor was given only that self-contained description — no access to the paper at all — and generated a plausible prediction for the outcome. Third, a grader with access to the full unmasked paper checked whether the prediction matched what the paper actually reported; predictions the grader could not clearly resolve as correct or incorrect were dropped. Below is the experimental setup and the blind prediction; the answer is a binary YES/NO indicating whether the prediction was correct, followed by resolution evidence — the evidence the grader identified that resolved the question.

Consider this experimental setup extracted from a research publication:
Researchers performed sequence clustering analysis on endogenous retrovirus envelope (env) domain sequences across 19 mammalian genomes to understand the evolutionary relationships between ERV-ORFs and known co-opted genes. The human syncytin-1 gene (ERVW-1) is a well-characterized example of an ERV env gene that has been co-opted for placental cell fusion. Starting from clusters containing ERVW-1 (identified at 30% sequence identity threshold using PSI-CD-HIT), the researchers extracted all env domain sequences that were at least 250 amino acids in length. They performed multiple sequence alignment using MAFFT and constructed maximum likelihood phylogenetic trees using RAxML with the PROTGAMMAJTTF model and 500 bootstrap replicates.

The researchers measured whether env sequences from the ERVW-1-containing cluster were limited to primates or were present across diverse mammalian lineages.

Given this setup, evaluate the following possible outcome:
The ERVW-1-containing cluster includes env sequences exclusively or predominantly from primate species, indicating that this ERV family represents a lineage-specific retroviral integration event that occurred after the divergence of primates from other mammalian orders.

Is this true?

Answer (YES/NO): YES